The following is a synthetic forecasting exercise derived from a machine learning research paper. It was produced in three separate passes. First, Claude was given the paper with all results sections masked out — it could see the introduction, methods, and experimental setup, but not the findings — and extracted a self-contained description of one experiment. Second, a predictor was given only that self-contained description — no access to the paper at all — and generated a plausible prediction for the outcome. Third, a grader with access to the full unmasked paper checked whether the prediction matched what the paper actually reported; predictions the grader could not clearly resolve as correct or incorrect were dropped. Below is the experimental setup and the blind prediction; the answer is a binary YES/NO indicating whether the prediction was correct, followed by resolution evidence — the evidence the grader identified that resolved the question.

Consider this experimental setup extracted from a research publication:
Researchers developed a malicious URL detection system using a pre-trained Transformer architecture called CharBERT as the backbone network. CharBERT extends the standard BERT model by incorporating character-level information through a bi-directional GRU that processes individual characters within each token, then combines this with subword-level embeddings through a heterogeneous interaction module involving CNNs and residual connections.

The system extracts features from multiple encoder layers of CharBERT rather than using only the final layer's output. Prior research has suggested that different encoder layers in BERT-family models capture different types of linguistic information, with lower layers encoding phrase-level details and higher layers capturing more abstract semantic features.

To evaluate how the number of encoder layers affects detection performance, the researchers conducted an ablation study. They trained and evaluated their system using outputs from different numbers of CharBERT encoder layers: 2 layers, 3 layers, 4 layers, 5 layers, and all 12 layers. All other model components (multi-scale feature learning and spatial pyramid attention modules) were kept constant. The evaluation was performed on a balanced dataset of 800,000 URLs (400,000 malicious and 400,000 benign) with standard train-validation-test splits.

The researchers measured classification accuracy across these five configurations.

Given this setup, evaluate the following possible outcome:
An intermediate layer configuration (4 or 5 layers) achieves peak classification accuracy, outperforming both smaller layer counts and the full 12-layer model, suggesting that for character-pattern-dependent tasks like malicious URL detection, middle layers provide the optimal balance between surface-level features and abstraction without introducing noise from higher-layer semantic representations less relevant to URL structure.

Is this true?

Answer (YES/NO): NO